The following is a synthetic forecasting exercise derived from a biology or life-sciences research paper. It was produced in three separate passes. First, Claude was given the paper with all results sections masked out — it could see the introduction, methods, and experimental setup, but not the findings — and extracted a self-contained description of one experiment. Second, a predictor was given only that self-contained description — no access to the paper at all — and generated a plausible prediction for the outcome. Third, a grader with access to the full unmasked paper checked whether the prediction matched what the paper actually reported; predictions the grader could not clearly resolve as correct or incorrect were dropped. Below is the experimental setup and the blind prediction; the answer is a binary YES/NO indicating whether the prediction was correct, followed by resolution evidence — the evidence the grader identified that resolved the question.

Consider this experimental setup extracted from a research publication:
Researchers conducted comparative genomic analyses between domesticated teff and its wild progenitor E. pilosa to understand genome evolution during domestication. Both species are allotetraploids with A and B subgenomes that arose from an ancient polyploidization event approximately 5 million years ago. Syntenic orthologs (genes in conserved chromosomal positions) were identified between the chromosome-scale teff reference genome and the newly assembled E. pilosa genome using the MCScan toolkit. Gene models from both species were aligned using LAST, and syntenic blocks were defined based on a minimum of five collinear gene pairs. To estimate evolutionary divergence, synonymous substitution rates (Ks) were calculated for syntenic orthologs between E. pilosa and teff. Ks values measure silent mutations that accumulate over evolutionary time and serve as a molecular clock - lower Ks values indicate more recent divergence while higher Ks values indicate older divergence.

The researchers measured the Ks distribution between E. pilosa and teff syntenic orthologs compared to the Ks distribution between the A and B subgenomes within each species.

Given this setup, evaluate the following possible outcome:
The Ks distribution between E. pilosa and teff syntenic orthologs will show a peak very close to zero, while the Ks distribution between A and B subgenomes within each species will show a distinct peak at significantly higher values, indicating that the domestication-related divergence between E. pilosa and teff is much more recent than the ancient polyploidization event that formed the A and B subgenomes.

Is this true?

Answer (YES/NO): YES